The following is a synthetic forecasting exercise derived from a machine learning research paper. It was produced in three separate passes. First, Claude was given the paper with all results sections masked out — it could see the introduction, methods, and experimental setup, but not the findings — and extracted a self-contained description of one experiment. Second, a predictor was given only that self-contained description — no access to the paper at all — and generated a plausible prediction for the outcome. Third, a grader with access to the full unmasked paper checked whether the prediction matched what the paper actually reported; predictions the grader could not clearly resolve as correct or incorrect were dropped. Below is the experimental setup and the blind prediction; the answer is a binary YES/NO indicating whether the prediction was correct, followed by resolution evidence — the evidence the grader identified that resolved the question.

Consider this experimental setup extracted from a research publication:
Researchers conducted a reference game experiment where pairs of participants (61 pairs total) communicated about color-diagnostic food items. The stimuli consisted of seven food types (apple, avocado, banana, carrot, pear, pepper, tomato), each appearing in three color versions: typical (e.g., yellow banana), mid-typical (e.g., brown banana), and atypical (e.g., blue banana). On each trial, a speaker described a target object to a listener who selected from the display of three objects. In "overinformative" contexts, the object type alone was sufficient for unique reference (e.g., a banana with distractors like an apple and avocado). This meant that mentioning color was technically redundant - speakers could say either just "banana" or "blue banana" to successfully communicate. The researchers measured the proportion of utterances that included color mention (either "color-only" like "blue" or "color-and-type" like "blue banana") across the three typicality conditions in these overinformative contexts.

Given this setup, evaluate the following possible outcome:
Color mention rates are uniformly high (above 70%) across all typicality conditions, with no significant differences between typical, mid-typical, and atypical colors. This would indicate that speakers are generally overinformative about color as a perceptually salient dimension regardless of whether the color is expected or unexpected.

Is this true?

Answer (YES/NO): NO